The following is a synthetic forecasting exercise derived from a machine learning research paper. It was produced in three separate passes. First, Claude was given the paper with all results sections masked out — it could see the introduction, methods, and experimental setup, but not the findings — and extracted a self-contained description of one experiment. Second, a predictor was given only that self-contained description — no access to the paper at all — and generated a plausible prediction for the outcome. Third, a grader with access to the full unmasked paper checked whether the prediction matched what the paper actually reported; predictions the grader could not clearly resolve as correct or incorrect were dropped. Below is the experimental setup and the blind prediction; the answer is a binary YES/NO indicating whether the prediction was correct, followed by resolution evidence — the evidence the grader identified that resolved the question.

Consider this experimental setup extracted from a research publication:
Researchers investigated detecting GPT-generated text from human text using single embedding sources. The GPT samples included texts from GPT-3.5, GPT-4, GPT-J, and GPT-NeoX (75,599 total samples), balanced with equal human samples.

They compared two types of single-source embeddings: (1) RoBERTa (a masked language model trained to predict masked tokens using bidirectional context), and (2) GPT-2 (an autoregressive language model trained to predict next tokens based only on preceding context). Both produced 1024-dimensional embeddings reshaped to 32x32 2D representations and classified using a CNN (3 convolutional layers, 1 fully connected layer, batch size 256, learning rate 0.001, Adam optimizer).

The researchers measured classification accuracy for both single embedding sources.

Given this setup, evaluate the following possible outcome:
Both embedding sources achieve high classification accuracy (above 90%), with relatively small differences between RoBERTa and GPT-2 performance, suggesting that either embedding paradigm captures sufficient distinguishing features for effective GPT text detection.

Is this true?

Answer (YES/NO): YES